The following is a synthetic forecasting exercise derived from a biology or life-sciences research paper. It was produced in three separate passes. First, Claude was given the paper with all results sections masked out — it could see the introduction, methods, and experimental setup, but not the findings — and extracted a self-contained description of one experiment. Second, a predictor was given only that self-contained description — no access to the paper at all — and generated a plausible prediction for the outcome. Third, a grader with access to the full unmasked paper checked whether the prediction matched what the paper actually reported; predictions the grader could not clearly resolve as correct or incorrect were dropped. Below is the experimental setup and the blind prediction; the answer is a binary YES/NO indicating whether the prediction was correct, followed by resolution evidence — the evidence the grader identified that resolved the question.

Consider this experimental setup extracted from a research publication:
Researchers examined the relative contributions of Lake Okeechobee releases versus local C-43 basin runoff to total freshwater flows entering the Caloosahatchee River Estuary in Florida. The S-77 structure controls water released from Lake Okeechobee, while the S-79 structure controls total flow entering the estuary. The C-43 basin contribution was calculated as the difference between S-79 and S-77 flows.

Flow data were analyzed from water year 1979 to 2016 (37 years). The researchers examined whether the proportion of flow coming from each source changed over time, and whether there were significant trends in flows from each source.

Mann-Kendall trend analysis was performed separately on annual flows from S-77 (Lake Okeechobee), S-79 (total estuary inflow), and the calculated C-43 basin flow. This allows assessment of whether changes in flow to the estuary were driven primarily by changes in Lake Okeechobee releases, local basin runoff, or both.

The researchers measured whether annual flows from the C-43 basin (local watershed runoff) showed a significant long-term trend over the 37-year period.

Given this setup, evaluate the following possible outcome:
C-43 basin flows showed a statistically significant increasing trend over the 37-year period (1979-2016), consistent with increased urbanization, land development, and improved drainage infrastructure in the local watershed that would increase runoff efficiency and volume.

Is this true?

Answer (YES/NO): NO